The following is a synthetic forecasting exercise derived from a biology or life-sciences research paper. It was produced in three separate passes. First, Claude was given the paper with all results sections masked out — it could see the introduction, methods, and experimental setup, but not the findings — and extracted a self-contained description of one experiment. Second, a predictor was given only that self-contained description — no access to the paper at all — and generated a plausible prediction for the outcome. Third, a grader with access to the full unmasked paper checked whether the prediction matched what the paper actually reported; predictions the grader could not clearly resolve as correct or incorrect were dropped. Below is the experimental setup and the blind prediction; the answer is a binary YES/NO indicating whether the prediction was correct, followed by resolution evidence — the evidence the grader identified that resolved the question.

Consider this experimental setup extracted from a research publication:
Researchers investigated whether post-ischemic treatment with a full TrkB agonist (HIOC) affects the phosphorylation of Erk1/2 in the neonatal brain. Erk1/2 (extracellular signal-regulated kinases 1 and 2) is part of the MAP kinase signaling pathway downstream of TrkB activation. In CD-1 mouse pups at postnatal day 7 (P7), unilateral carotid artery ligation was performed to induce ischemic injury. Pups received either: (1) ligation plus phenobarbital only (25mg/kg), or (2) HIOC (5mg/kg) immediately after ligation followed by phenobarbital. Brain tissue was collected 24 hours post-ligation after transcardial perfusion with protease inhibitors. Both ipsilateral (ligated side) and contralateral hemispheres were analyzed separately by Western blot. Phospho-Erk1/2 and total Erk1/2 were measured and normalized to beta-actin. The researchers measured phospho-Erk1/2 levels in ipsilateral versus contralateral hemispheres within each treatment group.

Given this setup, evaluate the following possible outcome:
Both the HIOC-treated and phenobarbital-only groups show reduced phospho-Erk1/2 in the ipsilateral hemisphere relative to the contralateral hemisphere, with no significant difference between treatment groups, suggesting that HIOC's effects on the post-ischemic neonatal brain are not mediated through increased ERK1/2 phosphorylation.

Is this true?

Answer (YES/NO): NO